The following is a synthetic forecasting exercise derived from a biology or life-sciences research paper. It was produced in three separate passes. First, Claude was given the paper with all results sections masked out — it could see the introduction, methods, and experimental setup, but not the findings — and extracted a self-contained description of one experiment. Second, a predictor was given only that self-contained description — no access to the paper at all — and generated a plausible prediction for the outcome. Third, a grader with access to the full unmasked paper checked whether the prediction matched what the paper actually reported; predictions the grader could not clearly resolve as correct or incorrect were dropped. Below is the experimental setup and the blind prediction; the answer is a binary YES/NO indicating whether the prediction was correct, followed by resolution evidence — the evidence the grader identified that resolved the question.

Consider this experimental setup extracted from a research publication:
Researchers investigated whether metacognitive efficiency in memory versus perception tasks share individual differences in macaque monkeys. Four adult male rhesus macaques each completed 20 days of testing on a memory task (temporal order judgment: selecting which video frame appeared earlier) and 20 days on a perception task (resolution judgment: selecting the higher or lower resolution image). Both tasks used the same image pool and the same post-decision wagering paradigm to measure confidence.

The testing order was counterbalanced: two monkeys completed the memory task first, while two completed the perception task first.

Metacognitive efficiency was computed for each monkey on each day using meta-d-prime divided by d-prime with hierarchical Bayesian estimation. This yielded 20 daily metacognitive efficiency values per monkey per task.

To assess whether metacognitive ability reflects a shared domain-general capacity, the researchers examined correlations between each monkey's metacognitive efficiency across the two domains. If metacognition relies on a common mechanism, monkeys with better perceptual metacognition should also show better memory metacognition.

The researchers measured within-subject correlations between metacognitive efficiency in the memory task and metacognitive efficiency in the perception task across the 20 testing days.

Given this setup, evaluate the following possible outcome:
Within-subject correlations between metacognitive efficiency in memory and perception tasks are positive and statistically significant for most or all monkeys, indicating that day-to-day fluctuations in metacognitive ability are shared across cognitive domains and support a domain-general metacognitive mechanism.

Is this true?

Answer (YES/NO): NO